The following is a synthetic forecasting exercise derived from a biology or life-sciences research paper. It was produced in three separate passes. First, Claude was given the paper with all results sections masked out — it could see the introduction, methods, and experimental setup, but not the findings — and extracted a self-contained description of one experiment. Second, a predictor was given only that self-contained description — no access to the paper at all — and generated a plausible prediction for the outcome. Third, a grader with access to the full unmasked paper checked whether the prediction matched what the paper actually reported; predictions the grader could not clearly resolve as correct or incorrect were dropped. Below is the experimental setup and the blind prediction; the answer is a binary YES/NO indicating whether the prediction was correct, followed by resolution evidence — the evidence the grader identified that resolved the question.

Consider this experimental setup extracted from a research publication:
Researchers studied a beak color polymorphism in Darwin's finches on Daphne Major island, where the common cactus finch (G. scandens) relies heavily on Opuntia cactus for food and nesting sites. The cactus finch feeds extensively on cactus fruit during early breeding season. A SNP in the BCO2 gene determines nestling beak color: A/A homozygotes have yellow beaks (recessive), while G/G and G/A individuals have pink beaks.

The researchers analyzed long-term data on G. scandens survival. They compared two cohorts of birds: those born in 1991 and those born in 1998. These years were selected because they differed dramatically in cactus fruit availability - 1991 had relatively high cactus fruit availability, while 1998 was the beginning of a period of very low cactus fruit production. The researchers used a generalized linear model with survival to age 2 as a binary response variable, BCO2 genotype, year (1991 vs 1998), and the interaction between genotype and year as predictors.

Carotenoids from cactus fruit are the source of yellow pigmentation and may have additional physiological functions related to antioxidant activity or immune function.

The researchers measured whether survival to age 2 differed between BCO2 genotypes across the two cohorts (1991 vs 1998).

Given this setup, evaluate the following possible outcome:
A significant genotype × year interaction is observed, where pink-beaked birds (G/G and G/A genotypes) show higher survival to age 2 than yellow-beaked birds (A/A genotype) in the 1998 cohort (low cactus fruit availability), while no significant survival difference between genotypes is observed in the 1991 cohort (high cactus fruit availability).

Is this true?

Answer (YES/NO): NO